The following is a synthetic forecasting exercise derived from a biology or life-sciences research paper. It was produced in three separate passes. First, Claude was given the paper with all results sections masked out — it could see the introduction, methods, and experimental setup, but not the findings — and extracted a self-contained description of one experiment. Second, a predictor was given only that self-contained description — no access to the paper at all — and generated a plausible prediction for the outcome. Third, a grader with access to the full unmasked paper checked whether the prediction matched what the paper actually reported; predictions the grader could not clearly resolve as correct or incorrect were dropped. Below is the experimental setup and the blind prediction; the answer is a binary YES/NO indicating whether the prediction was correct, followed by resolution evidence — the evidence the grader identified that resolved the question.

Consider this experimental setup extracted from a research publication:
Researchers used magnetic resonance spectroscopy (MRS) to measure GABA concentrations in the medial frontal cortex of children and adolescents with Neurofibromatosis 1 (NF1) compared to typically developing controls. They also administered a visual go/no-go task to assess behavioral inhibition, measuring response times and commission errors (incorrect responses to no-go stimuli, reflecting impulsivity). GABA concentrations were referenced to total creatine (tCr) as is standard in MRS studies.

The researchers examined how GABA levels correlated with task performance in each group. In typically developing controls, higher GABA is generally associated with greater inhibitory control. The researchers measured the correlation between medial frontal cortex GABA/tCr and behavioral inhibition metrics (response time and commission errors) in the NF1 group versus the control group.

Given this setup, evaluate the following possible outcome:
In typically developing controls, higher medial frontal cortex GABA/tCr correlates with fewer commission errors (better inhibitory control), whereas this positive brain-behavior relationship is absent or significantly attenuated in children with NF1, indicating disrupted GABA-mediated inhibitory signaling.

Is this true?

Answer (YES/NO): NO